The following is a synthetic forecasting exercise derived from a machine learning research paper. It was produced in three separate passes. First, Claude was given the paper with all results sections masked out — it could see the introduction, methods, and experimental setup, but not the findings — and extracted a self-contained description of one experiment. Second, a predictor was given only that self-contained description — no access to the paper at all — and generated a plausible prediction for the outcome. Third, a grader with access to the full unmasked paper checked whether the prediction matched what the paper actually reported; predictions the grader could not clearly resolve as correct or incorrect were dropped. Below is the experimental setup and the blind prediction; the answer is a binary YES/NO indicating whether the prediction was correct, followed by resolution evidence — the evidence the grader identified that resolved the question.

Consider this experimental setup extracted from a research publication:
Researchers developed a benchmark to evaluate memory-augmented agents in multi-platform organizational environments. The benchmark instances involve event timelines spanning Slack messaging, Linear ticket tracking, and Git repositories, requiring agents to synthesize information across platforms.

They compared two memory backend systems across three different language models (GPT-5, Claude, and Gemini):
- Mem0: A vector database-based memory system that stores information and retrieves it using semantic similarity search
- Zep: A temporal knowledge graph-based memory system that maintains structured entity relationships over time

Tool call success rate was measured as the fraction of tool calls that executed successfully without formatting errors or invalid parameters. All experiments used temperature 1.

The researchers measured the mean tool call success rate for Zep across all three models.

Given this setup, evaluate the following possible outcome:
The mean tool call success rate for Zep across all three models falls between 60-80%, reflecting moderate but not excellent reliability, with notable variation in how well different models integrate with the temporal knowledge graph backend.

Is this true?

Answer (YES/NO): NO